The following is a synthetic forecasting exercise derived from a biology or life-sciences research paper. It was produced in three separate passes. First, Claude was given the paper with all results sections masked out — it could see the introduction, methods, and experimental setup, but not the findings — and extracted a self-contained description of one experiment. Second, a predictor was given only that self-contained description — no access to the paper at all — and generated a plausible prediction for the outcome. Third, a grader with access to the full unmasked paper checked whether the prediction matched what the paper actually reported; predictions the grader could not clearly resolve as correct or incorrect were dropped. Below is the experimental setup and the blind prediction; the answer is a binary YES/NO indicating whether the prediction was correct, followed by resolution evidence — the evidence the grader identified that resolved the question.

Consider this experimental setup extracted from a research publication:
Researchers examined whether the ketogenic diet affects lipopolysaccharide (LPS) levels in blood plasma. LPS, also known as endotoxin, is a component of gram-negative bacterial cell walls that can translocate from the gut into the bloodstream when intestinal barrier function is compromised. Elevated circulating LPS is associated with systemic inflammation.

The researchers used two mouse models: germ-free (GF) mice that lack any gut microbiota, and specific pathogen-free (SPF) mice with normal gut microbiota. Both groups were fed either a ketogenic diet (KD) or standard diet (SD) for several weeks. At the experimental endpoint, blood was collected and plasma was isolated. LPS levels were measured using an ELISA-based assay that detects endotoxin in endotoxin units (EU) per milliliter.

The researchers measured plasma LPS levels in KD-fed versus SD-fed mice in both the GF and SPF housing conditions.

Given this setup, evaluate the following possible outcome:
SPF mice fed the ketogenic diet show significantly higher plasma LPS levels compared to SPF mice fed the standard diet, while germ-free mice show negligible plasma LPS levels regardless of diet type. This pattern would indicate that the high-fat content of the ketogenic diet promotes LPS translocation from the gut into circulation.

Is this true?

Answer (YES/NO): NO